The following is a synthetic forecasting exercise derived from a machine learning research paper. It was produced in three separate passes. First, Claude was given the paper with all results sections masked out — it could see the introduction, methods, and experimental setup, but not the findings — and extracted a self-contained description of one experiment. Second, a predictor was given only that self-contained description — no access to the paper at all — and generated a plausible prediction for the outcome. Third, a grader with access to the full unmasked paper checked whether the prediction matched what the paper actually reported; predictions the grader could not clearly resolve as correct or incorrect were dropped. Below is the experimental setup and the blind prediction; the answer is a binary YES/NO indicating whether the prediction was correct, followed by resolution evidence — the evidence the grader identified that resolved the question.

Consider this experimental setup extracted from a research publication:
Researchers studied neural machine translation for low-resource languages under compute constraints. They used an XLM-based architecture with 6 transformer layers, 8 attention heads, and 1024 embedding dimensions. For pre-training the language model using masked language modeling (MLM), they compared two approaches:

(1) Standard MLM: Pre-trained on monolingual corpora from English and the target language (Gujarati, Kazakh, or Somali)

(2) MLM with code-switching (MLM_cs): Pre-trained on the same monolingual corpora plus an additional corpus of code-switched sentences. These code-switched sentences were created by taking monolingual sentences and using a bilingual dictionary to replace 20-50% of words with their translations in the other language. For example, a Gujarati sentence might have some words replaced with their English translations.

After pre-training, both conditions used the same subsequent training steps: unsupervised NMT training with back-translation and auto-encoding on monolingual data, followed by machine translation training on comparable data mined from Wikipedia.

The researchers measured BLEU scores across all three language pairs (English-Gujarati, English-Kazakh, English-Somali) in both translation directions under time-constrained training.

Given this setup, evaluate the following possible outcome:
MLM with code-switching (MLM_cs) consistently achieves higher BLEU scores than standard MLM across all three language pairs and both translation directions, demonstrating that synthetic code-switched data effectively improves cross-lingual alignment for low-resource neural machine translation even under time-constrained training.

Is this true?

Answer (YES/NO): YES